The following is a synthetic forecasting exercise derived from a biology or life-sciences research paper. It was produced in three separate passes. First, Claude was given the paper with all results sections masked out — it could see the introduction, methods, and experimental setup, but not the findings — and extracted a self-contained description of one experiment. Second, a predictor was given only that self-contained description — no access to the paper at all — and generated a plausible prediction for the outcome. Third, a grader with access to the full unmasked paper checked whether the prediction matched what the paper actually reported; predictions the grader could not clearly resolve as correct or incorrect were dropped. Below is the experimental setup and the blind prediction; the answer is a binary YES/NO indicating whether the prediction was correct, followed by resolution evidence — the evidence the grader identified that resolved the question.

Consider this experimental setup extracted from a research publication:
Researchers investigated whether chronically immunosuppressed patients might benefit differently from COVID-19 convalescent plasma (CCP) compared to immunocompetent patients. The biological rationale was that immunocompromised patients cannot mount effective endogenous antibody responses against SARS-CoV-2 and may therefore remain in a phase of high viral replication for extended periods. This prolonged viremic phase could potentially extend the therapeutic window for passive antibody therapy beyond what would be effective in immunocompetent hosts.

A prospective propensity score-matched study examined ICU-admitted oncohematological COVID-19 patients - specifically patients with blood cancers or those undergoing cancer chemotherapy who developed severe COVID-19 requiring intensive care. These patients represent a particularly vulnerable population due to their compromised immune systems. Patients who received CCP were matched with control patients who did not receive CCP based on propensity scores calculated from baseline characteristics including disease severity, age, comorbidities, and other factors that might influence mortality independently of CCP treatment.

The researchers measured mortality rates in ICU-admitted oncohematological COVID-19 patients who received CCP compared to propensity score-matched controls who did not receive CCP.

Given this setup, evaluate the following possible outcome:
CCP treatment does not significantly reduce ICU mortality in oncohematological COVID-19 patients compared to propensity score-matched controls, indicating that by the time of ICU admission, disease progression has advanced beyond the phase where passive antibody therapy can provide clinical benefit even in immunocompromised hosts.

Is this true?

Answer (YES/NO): NO